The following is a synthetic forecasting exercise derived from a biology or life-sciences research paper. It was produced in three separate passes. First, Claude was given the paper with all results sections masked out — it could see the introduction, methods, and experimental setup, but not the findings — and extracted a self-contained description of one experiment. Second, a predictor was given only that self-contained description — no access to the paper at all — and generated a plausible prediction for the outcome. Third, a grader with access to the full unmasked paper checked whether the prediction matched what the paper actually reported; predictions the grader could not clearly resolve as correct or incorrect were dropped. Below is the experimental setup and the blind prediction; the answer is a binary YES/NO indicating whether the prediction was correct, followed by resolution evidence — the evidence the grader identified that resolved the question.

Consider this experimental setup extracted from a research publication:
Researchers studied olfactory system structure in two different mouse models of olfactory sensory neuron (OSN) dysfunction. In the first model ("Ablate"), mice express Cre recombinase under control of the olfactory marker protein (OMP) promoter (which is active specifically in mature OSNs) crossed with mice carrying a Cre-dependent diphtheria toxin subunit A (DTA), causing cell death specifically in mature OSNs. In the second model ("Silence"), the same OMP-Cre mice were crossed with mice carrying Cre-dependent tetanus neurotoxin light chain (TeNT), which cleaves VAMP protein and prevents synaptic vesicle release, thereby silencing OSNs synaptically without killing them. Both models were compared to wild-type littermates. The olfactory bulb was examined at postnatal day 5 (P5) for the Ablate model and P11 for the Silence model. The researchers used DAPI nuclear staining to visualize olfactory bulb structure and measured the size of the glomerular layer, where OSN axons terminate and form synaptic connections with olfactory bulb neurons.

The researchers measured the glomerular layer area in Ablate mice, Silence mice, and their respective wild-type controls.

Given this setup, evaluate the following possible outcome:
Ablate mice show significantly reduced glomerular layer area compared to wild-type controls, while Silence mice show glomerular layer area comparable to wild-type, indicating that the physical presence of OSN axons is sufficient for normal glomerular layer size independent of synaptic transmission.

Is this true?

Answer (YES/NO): NO